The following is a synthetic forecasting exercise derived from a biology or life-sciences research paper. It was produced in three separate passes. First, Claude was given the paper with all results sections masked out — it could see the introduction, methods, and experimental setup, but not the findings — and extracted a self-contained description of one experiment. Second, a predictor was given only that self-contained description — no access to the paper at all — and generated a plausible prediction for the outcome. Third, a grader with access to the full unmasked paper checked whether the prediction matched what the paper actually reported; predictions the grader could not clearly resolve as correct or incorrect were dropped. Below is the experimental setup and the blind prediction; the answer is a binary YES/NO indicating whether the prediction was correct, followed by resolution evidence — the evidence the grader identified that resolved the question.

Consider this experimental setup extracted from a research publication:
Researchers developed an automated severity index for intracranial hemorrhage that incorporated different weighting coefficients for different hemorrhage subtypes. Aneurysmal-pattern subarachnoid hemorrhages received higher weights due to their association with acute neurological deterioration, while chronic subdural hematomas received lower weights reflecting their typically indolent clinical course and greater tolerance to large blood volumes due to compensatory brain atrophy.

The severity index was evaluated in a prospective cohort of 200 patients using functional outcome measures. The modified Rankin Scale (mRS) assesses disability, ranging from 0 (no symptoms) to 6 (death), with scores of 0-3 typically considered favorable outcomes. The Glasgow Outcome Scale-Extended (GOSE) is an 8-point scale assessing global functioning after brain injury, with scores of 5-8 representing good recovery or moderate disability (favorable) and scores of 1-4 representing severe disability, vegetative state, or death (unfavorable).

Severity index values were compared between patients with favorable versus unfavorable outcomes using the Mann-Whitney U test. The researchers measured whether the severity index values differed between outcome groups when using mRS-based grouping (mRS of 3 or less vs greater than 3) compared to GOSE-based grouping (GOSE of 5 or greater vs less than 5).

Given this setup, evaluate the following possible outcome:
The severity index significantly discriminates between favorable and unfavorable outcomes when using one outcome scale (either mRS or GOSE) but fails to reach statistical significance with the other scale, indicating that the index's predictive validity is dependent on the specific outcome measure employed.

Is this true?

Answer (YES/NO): NO